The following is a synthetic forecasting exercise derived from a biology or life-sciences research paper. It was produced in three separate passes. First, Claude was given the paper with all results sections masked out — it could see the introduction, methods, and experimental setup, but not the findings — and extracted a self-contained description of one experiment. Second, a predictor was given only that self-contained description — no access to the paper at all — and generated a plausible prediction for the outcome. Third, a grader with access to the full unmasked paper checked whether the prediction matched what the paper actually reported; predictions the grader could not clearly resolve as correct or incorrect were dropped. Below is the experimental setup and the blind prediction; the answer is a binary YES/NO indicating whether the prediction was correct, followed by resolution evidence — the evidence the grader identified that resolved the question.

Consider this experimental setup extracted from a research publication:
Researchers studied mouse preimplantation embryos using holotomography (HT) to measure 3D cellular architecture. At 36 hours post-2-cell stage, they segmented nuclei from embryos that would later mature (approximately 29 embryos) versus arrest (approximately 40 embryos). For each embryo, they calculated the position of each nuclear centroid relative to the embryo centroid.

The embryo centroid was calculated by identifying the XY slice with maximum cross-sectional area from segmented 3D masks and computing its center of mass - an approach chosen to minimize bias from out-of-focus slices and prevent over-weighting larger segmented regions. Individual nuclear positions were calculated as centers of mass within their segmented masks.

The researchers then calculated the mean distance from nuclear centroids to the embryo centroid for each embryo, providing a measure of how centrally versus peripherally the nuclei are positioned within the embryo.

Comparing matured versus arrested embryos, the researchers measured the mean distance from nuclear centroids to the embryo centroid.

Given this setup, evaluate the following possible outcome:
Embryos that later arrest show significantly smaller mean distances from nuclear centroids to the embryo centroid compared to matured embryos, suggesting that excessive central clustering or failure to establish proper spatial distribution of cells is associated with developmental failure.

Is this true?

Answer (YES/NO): NO